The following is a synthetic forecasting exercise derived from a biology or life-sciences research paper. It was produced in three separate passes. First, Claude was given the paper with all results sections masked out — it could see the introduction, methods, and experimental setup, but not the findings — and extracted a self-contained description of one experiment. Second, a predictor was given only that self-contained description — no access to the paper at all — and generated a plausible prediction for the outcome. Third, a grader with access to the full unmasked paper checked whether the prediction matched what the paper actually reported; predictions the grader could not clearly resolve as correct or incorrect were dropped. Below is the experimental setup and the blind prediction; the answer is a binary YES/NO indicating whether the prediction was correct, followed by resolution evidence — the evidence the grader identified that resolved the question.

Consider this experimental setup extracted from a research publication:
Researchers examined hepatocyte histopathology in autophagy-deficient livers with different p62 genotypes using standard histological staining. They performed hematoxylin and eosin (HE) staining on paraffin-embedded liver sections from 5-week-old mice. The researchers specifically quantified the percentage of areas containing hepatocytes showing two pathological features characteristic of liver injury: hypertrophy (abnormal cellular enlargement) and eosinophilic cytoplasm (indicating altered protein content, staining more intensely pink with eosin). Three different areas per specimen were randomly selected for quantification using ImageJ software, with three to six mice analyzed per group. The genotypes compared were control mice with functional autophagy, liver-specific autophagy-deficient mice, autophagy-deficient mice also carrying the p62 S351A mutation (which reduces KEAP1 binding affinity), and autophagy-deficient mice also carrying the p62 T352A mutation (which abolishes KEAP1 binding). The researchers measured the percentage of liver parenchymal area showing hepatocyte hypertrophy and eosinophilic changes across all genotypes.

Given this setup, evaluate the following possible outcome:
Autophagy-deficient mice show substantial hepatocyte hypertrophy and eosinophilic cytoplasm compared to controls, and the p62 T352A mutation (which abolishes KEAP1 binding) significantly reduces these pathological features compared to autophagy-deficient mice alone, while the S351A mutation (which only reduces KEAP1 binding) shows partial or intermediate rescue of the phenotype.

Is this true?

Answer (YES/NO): YES